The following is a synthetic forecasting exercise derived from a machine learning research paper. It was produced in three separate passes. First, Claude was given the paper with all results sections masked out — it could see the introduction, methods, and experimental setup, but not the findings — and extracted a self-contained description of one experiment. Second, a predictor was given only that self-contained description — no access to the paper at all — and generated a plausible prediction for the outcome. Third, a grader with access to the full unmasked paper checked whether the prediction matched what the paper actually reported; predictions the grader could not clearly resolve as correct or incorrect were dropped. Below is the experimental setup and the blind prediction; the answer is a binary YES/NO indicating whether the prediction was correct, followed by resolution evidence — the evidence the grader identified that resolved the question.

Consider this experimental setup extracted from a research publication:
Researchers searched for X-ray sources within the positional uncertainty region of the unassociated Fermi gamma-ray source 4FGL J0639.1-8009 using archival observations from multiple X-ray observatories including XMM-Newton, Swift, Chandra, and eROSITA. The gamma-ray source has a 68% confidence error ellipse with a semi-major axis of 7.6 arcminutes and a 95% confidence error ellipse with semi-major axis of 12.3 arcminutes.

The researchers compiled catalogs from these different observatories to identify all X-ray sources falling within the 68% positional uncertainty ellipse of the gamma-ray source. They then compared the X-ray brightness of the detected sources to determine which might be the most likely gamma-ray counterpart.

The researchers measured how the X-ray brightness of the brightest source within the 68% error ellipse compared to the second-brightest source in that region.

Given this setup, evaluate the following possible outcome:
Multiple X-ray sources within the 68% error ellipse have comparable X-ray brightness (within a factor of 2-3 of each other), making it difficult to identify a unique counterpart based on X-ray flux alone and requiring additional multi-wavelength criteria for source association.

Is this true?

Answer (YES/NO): NO